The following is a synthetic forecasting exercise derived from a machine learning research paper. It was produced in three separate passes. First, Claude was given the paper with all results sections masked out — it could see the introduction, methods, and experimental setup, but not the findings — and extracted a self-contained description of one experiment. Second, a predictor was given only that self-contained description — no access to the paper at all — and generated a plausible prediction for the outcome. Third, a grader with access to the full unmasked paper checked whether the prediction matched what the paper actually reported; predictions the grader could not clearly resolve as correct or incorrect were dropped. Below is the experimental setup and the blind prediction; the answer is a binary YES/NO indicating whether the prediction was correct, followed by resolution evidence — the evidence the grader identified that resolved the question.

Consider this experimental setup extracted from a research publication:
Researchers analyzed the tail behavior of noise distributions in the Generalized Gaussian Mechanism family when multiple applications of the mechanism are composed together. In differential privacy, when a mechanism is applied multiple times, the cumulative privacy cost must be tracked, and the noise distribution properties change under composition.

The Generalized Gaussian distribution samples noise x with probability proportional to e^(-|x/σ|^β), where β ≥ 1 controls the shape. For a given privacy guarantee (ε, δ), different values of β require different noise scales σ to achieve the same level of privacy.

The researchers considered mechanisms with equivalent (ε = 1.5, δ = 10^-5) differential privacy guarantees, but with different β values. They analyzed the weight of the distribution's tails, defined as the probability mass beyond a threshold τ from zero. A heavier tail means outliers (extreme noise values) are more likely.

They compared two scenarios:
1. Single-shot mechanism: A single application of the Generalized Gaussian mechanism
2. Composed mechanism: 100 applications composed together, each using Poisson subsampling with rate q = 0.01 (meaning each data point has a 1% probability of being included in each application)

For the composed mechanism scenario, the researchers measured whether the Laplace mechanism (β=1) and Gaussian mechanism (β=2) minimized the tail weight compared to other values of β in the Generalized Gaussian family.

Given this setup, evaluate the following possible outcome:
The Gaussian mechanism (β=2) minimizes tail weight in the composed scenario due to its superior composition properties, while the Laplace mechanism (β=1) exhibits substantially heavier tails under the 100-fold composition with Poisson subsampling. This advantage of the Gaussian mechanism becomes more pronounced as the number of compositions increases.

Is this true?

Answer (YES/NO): NO